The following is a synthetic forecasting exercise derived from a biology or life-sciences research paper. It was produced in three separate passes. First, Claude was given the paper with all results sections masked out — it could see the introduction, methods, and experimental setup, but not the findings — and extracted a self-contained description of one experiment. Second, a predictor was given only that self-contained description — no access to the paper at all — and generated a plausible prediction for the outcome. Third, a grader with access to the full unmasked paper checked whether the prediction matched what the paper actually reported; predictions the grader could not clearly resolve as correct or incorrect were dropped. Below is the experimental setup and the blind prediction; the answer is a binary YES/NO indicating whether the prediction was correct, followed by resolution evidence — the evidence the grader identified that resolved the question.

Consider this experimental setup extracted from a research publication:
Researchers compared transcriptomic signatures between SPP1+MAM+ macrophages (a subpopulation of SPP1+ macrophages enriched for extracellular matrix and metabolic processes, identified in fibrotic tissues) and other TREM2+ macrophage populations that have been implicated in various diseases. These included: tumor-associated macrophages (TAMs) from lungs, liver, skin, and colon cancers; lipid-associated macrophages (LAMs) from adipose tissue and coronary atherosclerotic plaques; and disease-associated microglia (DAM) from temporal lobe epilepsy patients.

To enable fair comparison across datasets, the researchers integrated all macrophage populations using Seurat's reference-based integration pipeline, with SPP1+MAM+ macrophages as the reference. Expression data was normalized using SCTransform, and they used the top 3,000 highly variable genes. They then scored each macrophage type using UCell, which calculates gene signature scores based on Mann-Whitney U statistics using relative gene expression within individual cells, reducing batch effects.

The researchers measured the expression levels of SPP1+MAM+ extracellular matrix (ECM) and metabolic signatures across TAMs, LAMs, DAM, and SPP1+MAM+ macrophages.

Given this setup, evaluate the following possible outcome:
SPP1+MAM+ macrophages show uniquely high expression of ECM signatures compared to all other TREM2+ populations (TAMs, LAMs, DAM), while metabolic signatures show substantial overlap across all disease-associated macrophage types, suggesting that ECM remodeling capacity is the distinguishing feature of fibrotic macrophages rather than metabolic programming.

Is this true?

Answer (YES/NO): NO